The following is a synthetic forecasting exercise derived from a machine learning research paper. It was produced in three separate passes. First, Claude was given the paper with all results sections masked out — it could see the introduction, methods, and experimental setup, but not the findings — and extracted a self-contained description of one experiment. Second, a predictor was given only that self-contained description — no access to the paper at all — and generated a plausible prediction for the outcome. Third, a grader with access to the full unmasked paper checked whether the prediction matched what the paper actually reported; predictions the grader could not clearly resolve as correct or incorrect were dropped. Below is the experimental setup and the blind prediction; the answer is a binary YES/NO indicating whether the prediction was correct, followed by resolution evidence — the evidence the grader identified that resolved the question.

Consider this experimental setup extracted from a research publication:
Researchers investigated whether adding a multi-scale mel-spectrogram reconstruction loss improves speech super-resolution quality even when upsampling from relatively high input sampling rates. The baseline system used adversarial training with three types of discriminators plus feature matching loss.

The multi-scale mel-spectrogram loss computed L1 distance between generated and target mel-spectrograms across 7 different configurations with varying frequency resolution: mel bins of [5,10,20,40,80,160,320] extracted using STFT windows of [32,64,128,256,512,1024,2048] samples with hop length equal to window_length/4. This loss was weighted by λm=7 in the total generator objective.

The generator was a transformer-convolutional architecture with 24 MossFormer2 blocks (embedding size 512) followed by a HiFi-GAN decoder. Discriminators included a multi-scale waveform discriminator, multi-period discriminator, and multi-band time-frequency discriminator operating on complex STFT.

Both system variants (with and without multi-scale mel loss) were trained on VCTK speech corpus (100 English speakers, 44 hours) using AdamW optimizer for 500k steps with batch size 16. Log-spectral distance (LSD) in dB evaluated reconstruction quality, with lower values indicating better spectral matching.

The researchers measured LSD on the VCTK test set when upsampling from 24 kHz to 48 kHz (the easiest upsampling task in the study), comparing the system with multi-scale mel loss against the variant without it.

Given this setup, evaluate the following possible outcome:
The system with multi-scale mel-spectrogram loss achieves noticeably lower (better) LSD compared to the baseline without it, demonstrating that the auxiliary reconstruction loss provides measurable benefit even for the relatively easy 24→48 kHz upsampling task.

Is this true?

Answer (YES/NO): NO